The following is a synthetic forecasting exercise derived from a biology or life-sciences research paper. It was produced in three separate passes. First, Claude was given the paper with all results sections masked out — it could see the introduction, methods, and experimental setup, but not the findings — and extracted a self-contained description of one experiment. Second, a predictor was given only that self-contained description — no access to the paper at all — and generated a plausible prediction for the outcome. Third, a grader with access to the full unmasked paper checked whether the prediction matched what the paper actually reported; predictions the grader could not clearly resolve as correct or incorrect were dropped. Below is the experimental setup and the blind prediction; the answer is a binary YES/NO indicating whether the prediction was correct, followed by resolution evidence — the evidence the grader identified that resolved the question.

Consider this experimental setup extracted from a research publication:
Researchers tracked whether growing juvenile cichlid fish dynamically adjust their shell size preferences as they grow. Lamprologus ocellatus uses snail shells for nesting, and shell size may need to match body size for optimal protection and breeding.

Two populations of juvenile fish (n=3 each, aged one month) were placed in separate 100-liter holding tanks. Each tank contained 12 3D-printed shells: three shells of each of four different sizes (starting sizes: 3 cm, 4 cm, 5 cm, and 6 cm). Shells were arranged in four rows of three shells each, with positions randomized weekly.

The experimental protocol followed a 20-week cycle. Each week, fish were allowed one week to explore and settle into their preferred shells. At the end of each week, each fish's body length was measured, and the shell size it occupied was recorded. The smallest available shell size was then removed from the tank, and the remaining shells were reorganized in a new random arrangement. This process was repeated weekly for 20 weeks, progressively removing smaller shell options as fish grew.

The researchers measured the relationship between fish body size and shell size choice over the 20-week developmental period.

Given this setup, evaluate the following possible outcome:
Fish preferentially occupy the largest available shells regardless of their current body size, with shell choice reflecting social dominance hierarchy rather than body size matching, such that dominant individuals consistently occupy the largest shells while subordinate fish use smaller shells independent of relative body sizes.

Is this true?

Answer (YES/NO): NO